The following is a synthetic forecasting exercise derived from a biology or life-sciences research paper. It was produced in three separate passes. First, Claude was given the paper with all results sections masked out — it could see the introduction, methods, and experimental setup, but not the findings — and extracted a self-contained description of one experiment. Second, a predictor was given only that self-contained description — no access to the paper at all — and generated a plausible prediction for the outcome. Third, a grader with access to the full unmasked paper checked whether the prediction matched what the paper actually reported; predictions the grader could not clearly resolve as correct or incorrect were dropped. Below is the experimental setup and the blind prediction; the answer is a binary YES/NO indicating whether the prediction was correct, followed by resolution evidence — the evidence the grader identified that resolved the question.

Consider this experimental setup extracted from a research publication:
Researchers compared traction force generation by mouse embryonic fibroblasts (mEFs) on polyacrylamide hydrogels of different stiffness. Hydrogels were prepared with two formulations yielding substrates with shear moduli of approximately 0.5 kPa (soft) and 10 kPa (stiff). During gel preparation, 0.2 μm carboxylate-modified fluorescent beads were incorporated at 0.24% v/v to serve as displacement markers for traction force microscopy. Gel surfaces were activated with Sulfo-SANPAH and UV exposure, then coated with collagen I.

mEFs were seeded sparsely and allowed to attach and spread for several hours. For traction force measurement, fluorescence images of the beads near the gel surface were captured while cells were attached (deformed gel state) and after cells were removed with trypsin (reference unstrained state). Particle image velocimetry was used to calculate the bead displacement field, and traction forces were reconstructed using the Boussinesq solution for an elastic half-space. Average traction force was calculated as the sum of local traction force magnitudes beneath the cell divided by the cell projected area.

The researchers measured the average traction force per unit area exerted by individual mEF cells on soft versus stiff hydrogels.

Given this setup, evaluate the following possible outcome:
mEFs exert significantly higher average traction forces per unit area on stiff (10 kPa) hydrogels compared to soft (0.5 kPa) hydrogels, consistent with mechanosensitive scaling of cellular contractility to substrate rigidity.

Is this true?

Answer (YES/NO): YES